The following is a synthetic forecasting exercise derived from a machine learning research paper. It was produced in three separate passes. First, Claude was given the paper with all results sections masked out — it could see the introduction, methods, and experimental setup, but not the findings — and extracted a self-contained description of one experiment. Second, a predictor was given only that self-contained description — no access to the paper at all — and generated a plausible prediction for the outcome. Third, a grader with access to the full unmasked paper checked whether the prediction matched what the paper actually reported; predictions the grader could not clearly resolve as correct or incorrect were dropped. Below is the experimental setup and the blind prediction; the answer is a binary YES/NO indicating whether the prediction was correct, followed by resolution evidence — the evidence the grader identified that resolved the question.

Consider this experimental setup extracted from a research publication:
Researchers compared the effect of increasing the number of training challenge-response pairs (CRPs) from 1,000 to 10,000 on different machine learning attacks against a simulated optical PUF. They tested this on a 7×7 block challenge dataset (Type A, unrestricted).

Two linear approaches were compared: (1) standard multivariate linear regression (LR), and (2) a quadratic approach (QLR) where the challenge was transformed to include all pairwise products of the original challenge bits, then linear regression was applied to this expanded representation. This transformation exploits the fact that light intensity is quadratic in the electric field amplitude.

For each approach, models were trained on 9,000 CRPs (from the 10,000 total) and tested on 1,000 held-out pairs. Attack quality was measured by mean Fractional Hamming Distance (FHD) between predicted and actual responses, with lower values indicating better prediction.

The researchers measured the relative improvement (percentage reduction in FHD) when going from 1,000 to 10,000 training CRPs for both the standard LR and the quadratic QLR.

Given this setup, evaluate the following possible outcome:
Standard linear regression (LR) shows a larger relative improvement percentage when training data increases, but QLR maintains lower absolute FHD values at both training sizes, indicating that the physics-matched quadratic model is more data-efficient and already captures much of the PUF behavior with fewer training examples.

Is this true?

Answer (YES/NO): NO